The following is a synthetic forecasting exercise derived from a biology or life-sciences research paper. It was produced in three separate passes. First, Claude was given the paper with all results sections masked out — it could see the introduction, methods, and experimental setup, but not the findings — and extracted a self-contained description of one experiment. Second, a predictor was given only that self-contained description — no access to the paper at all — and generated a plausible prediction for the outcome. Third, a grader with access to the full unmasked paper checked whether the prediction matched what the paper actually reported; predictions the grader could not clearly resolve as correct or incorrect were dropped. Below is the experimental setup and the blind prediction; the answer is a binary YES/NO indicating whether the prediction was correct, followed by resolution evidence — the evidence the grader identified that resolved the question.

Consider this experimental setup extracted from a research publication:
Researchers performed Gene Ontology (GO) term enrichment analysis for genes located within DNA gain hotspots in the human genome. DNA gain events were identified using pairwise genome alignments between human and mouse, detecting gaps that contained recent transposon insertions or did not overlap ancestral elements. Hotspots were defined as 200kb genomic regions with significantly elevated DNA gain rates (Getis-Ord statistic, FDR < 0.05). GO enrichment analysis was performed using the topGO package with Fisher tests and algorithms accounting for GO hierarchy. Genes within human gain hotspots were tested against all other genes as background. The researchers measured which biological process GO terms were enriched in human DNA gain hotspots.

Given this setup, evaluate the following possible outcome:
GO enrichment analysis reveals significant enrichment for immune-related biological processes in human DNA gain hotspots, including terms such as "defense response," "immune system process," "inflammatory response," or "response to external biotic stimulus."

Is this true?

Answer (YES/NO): NO